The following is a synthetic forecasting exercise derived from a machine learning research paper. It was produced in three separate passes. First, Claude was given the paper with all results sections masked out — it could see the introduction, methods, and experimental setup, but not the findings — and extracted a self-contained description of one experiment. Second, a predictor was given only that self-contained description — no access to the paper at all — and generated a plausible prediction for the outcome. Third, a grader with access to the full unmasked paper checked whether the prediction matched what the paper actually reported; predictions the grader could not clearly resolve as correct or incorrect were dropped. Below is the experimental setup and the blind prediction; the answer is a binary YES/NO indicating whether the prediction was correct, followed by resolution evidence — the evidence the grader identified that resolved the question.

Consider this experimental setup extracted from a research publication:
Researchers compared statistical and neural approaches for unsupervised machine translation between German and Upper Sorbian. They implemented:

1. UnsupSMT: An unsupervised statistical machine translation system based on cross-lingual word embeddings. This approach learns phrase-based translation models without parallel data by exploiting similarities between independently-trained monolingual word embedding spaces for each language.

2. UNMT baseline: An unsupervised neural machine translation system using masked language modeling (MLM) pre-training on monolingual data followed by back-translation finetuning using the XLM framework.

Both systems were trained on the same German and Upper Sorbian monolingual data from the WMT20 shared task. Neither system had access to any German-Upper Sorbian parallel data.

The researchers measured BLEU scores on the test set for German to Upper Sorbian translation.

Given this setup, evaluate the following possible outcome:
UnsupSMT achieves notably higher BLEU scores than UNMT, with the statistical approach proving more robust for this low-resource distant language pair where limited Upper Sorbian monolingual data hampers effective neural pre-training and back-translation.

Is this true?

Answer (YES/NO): NO